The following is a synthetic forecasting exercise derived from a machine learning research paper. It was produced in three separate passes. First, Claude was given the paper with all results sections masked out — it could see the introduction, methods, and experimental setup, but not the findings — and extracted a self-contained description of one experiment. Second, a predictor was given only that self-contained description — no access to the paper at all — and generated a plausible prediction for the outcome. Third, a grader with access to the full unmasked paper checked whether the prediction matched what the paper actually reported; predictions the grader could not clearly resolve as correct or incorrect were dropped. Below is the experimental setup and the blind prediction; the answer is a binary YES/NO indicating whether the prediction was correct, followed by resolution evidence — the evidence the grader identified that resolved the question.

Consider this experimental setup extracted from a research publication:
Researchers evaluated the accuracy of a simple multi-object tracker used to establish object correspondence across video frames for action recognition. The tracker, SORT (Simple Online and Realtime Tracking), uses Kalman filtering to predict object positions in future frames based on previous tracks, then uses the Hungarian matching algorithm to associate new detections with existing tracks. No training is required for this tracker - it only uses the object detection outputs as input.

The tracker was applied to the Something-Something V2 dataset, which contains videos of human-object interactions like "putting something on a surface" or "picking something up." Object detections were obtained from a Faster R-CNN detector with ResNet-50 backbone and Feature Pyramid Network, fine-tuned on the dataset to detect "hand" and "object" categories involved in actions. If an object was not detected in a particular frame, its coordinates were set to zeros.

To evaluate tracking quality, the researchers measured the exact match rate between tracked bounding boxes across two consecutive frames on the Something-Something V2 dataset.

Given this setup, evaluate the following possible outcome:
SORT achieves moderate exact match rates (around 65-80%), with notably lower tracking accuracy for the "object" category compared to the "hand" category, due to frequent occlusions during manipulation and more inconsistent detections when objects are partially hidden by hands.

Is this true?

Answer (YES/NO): NO